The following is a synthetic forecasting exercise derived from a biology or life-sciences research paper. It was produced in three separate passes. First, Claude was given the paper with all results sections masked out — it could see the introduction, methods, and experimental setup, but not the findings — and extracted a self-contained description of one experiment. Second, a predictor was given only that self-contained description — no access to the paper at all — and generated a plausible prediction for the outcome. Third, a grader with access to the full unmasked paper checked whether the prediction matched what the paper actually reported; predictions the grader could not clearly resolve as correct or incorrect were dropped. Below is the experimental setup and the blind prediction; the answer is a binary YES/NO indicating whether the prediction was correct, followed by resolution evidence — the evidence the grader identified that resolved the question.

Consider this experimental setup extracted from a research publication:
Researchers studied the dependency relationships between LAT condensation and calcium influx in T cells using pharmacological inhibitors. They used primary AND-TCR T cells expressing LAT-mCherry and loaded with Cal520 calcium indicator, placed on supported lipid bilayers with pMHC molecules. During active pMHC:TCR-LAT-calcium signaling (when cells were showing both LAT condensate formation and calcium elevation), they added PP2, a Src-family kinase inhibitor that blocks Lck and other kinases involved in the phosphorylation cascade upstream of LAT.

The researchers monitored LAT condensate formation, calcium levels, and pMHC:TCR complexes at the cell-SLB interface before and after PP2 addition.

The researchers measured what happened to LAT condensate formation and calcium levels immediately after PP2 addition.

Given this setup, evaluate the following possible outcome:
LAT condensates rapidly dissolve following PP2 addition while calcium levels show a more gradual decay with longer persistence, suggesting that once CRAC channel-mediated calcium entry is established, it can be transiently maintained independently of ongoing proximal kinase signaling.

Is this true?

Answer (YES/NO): NO